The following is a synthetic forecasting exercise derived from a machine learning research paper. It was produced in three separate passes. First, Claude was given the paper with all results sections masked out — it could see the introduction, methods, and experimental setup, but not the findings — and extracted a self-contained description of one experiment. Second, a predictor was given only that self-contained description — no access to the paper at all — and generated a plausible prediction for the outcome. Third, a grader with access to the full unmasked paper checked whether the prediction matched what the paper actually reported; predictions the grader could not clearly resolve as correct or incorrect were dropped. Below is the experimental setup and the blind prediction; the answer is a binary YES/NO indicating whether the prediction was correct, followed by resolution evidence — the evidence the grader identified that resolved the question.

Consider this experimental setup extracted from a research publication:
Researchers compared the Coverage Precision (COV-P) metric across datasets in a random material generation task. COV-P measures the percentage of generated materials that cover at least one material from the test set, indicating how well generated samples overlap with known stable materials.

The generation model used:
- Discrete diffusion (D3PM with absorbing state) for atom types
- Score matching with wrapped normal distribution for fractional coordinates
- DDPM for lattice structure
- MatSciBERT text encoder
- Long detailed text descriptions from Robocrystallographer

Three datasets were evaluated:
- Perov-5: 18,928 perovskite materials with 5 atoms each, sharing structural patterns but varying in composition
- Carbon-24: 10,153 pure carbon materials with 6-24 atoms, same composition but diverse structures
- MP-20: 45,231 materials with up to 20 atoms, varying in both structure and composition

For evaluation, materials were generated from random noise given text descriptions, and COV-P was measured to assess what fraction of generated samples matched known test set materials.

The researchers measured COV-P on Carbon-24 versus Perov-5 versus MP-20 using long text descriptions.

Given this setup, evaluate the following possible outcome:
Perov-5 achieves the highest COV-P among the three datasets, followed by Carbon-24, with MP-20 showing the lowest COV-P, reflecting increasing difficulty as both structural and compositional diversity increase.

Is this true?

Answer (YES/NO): NO